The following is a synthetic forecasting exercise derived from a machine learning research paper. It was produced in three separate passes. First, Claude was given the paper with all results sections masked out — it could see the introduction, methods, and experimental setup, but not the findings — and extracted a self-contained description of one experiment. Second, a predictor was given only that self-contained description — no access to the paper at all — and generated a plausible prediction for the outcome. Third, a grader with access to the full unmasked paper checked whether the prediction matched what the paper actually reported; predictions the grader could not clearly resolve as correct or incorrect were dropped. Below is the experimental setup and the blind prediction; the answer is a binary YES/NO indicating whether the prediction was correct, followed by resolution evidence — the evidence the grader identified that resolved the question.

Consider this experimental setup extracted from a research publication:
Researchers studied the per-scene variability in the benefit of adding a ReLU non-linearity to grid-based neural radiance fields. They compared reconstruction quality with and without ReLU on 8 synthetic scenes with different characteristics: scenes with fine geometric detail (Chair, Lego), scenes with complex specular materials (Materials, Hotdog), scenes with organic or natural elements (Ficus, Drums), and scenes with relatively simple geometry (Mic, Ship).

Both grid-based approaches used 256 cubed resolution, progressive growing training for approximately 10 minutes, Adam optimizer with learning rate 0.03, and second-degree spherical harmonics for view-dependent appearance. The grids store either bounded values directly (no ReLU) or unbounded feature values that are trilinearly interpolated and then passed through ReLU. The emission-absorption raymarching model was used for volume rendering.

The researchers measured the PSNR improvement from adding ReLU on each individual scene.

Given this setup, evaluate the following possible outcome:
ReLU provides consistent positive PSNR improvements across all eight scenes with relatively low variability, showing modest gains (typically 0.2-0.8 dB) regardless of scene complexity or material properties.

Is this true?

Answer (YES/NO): NO